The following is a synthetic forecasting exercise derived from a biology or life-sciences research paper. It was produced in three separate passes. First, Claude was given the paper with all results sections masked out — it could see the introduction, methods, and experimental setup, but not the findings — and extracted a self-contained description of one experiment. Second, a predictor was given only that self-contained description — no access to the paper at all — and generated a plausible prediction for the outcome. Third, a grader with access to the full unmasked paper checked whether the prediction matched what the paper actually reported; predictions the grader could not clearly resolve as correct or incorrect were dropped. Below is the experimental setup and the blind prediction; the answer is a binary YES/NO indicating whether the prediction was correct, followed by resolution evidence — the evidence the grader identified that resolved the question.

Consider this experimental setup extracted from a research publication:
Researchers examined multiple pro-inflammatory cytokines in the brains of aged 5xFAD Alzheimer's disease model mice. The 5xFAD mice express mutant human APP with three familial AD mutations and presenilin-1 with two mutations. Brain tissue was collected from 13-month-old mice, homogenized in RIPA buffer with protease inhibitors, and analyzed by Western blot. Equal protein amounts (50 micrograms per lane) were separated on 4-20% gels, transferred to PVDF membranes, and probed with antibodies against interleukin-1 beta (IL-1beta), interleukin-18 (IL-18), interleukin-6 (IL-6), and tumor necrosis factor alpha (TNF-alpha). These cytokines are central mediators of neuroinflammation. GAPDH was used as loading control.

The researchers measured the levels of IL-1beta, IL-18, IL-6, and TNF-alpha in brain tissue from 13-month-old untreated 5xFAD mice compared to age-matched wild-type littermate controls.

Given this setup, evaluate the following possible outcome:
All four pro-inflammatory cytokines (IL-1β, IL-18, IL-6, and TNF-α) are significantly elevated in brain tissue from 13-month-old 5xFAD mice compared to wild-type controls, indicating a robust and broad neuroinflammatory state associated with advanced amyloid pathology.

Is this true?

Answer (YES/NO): YES